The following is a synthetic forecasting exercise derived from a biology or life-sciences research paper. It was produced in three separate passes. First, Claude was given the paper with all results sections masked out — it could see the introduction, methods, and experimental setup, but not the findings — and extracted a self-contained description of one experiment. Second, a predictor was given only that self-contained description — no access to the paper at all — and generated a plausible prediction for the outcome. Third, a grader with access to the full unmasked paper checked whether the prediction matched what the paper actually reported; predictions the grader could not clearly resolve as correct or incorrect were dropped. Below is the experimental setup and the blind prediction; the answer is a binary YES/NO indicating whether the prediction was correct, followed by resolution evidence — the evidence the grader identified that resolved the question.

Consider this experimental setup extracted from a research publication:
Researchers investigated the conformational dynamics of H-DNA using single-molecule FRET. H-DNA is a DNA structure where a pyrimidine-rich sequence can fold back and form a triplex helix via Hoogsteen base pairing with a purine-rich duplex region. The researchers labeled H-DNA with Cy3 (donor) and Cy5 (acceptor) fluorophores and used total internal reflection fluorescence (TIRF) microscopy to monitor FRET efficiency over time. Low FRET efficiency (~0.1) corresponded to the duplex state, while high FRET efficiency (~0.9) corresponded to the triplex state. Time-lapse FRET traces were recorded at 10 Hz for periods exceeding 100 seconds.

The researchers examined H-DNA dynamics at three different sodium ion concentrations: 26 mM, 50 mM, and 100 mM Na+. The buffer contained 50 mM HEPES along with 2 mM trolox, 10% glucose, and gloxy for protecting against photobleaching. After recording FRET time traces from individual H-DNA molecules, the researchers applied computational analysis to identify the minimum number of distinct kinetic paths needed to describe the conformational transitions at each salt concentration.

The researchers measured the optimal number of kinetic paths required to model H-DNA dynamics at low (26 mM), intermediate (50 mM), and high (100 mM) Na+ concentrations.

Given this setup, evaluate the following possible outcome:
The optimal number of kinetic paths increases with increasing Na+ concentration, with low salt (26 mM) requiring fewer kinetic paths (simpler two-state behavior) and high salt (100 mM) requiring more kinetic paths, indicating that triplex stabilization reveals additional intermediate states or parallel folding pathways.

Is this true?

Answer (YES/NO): NO